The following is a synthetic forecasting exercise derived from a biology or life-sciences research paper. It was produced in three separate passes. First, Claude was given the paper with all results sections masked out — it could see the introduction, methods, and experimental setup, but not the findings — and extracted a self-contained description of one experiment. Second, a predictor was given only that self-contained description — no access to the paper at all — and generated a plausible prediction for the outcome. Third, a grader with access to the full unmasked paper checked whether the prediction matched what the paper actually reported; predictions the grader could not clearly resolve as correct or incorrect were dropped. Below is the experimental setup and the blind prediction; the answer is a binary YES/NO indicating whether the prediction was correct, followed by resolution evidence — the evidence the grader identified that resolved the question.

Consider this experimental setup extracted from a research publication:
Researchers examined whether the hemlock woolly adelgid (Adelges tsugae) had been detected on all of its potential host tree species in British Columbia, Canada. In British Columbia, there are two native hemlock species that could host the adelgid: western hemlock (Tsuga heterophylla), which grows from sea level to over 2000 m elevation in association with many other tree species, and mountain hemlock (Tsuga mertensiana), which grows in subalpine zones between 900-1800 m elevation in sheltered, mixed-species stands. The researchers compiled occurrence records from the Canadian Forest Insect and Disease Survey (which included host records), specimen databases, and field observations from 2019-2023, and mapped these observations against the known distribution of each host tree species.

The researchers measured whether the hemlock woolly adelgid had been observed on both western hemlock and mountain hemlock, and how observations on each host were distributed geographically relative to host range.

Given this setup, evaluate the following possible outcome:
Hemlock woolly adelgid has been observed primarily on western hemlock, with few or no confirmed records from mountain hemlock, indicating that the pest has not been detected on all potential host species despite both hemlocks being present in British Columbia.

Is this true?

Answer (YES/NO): NO